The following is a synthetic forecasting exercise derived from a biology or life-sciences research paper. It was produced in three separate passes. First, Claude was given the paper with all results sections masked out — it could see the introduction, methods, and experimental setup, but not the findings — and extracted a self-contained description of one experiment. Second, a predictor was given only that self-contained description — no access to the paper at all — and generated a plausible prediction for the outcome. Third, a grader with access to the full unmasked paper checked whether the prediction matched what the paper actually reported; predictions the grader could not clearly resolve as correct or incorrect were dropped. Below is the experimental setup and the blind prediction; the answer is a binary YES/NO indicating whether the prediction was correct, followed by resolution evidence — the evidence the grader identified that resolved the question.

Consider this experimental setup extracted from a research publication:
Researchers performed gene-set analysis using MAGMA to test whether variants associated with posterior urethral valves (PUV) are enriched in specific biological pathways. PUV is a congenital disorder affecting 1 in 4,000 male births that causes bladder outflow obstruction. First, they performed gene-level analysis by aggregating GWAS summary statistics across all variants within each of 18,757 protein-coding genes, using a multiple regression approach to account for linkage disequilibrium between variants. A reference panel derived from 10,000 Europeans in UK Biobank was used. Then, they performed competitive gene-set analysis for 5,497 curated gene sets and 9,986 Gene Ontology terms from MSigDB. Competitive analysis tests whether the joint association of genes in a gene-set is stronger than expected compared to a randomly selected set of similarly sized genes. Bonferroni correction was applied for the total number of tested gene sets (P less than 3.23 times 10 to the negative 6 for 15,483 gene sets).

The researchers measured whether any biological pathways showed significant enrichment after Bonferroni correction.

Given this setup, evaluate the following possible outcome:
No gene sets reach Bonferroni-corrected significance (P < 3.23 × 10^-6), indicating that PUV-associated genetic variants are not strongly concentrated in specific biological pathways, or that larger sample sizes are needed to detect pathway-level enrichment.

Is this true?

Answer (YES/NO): YES